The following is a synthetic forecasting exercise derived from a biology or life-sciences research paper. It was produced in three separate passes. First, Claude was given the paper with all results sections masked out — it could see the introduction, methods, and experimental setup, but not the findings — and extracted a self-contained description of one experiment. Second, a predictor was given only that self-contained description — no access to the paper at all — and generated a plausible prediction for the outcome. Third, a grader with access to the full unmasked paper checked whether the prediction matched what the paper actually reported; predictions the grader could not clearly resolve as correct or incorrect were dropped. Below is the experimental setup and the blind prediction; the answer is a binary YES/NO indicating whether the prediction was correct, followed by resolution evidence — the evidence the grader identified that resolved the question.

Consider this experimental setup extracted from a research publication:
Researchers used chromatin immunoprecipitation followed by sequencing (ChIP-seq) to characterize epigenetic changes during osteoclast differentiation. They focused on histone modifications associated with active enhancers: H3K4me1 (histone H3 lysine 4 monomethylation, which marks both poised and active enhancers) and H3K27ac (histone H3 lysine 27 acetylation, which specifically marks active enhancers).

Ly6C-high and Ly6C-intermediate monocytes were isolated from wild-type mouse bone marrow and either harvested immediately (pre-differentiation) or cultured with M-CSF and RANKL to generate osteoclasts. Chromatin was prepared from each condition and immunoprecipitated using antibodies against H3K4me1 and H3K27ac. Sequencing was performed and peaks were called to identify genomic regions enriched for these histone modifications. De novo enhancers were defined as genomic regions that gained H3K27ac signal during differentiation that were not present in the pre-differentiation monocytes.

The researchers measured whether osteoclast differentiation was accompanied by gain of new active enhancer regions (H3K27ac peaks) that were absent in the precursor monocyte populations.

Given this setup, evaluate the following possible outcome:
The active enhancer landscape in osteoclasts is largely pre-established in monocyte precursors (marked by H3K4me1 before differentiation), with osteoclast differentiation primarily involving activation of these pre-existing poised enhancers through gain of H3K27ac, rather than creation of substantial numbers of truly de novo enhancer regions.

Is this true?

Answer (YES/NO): NO